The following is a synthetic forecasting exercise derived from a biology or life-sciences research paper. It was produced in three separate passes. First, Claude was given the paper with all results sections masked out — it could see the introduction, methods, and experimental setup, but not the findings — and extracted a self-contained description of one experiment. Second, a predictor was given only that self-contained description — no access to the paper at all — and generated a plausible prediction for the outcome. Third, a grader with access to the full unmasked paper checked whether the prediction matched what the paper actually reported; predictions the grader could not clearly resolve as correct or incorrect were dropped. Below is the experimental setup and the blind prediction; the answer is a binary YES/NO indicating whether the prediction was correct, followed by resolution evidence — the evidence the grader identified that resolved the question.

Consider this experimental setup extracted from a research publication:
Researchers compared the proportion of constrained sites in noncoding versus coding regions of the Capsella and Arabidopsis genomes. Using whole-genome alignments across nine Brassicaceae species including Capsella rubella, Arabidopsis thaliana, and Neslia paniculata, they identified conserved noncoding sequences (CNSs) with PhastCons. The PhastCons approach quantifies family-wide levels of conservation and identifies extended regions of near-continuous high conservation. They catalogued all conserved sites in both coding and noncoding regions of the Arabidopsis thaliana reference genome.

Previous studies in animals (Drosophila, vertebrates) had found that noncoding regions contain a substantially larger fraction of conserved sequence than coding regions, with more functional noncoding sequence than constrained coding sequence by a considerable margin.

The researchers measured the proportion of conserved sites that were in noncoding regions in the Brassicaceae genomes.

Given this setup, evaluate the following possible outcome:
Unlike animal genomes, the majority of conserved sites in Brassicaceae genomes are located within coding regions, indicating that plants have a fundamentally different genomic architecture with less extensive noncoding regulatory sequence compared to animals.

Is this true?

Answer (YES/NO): YES